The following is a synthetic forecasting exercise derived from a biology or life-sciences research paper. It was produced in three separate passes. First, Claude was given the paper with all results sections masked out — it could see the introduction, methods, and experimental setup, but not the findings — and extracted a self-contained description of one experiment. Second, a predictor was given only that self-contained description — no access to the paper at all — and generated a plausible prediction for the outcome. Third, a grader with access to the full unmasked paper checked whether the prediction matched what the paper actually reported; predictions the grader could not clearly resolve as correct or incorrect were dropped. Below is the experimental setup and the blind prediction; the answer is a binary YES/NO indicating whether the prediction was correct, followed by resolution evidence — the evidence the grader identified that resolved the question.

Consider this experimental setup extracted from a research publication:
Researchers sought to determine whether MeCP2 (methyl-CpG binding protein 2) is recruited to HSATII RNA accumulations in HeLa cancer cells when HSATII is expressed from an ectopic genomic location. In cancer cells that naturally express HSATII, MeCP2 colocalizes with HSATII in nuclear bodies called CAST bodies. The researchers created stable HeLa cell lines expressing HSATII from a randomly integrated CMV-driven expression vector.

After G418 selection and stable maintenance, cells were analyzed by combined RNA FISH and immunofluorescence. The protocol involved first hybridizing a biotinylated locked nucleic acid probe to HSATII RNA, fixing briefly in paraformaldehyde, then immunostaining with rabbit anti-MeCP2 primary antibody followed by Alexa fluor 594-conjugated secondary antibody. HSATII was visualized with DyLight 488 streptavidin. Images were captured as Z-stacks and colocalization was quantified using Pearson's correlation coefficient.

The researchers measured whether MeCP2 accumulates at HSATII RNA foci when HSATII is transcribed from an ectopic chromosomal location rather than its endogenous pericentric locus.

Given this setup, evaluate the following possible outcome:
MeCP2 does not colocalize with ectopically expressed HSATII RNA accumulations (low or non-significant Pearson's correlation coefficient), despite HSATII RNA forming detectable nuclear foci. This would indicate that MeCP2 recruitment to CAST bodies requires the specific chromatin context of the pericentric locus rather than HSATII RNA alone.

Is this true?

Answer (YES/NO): NO